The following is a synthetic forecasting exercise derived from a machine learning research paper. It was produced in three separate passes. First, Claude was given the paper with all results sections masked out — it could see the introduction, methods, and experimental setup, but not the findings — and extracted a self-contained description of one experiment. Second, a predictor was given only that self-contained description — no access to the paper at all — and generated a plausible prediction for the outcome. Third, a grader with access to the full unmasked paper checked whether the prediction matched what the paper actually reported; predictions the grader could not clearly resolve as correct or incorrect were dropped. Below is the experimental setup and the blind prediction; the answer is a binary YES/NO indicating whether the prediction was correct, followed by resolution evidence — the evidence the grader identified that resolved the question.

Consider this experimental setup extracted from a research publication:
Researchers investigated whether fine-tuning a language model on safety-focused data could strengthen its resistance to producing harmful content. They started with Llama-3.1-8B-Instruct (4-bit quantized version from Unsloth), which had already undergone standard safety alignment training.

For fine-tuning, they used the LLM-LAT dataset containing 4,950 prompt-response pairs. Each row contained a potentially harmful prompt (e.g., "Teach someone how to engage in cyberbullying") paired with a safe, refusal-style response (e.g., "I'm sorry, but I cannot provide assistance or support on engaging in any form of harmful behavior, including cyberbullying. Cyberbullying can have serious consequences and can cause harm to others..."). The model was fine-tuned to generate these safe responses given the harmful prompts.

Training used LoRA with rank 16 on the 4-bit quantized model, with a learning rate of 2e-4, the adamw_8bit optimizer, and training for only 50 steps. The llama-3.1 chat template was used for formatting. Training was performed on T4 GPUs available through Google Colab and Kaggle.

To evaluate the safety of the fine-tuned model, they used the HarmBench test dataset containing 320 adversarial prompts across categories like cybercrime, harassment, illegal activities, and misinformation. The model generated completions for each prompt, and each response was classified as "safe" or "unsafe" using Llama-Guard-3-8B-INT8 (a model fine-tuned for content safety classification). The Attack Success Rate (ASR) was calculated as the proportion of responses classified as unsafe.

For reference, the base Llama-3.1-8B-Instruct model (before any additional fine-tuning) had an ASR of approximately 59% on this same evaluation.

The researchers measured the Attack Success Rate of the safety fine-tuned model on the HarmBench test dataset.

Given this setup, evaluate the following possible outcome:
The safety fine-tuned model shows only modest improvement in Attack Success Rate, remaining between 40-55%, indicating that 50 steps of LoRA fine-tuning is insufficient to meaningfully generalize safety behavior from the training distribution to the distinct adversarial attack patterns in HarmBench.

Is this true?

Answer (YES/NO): NO